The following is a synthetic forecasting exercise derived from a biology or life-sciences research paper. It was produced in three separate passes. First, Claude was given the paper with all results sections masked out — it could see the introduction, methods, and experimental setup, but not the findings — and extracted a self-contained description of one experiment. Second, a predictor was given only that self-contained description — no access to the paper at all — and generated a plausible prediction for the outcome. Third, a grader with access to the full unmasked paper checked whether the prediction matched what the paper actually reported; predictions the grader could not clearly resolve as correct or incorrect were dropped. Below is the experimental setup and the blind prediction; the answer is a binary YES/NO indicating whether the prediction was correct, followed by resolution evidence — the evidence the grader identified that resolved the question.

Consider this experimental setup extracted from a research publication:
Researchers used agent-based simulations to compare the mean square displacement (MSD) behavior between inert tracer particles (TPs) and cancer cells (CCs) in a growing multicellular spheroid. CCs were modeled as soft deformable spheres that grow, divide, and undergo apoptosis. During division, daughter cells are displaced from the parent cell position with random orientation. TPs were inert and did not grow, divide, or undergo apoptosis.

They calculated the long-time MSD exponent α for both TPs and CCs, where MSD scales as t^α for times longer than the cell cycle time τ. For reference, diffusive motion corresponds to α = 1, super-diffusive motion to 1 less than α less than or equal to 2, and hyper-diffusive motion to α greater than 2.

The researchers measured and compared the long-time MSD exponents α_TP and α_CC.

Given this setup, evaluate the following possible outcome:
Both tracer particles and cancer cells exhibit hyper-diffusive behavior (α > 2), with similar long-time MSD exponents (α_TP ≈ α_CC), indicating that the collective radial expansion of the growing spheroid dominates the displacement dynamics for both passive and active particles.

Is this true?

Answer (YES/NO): NO